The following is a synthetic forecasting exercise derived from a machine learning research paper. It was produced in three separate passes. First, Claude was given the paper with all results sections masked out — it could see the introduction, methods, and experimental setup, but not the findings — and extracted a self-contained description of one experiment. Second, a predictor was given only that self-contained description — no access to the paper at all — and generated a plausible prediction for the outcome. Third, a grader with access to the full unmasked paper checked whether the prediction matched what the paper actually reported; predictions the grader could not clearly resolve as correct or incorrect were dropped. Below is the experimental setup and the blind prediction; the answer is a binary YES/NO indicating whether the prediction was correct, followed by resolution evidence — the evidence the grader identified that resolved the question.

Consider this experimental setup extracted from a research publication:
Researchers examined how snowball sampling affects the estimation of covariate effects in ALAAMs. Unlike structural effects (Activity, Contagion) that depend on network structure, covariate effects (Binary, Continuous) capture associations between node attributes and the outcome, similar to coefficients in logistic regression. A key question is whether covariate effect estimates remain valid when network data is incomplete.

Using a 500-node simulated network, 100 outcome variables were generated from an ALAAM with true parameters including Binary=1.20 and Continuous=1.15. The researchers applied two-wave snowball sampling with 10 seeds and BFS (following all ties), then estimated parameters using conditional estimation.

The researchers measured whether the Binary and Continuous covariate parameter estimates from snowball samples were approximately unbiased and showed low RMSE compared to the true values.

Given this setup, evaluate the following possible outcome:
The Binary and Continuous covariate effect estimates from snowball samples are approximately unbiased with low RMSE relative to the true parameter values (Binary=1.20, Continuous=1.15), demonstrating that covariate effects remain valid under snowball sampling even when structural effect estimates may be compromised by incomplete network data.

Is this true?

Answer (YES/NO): NO